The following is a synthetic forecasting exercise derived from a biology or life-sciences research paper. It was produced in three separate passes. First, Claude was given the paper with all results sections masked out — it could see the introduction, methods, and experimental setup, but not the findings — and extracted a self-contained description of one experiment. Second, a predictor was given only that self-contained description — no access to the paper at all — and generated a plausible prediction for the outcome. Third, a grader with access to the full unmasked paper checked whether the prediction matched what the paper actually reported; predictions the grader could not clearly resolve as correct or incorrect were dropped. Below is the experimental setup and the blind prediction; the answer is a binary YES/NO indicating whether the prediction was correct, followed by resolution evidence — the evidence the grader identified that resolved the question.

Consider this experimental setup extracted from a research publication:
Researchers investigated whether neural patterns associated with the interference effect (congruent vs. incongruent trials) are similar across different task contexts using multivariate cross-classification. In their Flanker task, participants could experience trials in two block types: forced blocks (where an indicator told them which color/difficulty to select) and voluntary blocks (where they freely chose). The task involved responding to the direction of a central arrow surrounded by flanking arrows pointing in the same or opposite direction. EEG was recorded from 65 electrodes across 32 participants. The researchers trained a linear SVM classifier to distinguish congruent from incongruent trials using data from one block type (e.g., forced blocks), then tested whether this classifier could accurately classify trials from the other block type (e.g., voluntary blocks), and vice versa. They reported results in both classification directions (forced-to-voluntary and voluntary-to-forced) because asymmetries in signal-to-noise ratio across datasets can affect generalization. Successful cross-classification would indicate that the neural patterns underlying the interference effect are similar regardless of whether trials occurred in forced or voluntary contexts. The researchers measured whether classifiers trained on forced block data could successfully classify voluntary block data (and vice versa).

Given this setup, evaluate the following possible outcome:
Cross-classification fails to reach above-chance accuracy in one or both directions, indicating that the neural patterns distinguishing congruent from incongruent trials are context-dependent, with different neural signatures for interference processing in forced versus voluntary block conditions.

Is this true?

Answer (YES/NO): NO